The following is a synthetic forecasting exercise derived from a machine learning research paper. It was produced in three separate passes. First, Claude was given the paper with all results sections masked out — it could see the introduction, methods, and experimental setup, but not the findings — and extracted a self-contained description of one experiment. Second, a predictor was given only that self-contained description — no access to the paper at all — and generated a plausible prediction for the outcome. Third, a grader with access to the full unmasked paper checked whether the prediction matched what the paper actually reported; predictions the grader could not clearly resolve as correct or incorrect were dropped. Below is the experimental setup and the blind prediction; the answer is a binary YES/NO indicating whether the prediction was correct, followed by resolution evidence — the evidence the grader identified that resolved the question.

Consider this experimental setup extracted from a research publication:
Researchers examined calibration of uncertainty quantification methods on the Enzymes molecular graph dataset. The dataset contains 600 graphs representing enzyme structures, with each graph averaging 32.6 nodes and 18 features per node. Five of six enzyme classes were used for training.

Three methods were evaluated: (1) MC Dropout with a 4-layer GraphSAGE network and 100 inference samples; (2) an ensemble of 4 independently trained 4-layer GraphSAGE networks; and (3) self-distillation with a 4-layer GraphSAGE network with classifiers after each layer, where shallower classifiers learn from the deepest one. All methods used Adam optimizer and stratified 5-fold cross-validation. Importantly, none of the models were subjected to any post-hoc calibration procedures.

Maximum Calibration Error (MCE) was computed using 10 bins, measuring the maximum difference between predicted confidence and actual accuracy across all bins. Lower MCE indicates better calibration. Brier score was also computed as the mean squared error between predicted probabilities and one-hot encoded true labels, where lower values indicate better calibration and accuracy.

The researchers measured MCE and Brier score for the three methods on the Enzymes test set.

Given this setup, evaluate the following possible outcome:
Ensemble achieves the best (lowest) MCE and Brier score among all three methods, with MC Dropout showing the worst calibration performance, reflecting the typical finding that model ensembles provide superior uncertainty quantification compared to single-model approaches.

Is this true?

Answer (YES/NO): YES